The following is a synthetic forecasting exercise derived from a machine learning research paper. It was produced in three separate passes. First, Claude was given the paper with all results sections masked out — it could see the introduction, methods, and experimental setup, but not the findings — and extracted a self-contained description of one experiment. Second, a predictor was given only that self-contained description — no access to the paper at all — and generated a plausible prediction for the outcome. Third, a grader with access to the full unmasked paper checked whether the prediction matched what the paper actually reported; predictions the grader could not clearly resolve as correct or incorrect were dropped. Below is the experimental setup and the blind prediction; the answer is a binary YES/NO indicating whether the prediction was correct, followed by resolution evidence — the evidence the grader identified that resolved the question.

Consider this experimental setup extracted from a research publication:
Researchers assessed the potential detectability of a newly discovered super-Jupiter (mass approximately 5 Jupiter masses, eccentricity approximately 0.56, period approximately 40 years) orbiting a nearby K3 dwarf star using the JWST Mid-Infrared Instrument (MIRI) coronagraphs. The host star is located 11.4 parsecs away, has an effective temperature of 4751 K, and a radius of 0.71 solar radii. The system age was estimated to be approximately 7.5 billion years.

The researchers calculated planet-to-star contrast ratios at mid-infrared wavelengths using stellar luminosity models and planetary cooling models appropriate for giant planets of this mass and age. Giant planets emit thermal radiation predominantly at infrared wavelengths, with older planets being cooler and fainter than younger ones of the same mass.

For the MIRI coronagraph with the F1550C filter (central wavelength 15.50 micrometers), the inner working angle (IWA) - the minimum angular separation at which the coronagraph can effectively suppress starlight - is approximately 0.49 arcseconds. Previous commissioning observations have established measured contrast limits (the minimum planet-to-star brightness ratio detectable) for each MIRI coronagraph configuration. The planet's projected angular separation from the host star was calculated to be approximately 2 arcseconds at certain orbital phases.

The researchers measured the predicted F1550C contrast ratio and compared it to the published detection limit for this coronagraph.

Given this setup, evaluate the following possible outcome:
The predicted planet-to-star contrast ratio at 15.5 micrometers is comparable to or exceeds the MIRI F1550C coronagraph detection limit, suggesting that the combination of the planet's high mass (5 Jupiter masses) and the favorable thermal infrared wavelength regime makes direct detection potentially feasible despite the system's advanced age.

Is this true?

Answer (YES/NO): YES